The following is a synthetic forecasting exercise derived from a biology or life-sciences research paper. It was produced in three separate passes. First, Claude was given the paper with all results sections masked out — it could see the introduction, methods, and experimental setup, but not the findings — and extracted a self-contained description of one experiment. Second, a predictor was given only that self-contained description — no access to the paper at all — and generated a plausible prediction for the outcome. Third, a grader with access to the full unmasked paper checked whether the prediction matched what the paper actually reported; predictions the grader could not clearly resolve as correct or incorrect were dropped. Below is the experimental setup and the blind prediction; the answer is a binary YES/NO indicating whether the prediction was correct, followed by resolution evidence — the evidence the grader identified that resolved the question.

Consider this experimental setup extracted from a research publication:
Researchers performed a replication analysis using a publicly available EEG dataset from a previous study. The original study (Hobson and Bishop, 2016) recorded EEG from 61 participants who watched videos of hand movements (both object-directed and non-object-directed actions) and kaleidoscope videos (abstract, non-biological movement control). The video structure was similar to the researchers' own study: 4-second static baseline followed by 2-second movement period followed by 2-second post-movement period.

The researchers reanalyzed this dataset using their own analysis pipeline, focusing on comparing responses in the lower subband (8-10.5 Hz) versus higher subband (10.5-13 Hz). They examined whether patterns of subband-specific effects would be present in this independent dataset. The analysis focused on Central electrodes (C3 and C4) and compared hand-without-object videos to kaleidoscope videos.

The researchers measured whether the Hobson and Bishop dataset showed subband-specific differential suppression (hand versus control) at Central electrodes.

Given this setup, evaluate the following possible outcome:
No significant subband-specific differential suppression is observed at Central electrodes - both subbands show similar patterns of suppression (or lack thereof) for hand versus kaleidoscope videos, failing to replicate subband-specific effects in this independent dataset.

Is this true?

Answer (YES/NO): NO